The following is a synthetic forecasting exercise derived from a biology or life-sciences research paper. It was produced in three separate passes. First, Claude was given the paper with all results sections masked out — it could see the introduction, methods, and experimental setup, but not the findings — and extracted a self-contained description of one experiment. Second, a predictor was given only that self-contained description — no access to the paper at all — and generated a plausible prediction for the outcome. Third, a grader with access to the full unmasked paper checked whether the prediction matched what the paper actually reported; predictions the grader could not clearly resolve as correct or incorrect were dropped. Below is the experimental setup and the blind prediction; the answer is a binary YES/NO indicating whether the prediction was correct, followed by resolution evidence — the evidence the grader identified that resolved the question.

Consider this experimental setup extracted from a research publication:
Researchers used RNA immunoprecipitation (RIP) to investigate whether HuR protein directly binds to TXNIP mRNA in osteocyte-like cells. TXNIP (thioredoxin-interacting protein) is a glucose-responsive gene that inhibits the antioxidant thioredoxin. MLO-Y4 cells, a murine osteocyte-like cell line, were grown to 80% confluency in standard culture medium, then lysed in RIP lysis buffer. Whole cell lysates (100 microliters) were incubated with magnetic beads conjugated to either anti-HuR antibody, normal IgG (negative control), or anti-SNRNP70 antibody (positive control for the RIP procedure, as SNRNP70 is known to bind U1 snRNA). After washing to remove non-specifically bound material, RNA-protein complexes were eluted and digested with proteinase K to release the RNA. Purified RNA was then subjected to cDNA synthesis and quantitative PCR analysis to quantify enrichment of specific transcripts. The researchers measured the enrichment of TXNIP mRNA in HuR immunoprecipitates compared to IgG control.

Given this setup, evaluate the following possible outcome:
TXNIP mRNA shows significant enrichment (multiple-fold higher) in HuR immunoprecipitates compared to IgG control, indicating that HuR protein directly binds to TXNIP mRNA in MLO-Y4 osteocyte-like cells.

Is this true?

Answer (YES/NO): YES